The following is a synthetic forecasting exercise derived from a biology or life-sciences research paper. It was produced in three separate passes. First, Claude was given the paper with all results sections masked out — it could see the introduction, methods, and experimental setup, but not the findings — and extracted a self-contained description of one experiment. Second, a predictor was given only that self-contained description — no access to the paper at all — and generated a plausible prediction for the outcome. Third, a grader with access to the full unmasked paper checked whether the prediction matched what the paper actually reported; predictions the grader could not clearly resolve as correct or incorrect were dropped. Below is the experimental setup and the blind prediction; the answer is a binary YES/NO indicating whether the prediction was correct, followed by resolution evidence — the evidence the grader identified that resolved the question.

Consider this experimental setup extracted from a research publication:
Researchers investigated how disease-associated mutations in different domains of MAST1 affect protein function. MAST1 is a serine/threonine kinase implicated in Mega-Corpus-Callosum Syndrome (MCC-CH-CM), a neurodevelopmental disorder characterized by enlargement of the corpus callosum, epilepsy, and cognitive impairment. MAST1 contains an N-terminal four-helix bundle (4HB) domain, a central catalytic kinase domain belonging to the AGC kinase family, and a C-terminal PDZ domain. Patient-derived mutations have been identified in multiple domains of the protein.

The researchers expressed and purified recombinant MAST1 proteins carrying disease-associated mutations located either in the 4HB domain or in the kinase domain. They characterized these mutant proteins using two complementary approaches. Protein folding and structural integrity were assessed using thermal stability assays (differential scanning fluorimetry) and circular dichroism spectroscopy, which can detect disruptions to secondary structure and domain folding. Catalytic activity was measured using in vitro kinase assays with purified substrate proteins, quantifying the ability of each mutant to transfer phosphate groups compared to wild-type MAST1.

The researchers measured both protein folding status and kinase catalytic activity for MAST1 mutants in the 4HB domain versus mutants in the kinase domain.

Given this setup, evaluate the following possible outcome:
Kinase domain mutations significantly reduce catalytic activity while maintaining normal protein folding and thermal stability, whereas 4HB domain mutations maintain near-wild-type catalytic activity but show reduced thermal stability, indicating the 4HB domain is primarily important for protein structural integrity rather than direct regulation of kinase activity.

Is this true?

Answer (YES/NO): NO